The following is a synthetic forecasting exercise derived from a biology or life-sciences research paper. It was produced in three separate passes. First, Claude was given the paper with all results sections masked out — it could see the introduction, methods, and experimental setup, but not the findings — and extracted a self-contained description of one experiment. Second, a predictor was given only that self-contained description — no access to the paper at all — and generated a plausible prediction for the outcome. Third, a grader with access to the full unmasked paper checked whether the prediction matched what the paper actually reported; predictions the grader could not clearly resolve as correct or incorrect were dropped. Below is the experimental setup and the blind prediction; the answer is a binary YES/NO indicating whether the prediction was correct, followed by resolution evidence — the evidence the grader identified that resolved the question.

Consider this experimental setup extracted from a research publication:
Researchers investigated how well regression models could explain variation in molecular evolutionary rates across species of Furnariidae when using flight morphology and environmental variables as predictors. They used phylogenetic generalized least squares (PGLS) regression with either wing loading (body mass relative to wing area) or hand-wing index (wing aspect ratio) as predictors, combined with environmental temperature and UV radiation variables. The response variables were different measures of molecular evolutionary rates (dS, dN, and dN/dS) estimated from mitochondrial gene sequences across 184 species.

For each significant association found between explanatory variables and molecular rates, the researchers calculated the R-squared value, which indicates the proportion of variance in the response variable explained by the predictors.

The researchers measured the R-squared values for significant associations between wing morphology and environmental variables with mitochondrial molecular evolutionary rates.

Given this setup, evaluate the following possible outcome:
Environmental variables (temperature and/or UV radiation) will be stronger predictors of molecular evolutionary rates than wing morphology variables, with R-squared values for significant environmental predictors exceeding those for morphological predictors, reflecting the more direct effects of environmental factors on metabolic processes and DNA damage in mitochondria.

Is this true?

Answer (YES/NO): NO